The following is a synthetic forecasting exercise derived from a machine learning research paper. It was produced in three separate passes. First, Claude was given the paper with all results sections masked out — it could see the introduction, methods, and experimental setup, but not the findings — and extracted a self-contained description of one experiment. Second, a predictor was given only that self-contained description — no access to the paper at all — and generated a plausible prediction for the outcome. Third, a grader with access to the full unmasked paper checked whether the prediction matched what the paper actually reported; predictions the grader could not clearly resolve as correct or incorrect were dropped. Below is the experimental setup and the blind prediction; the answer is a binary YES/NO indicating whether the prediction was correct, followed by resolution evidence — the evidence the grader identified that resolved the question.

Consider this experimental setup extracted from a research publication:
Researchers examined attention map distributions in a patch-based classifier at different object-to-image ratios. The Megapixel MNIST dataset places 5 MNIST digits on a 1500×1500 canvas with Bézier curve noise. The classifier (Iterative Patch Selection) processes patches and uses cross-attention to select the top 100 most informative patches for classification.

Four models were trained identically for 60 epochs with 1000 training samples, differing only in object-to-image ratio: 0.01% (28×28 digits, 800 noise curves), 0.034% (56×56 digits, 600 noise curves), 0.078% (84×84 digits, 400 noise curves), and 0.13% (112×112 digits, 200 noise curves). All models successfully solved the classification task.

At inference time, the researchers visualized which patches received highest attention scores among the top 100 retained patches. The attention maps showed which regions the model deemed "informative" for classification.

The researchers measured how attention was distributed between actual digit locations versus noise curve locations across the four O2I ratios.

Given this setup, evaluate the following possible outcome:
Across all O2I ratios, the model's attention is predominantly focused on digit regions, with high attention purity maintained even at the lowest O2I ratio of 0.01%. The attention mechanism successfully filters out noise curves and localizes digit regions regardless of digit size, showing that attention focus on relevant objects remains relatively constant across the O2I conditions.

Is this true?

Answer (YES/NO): NO